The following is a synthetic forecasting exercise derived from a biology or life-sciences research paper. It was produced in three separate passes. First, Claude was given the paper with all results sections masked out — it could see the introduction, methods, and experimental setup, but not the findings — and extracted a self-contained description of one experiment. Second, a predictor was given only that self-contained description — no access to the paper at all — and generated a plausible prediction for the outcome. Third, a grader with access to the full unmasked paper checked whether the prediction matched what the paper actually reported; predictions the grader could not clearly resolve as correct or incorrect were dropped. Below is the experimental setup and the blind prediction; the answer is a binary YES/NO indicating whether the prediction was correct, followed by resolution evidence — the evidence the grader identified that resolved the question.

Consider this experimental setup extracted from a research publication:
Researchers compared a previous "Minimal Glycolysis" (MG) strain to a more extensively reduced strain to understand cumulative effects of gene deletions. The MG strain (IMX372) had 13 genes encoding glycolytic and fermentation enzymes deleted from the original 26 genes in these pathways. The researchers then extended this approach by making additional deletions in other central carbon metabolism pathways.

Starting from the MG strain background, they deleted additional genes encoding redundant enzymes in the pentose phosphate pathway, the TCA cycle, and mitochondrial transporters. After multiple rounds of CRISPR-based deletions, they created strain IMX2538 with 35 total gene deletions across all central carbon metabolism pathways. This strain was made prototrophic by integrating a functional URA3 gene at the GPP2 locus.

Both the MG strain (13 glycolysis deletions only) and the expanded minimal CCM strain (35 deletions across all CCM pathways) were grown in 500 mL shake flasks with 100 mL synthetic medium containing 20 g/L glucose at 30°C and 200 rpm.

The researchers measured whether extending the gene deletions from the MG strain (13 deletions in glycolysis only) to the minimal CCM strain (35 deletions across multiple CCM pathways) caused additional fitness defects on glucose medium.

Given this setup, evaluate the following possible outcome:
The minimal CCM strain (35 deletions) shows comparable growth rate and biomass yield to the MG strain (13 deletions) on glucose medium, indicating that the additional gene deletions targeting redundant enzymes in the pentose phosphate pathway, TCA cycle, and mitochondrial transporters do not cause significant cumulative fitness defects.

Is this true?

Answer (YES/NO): NO